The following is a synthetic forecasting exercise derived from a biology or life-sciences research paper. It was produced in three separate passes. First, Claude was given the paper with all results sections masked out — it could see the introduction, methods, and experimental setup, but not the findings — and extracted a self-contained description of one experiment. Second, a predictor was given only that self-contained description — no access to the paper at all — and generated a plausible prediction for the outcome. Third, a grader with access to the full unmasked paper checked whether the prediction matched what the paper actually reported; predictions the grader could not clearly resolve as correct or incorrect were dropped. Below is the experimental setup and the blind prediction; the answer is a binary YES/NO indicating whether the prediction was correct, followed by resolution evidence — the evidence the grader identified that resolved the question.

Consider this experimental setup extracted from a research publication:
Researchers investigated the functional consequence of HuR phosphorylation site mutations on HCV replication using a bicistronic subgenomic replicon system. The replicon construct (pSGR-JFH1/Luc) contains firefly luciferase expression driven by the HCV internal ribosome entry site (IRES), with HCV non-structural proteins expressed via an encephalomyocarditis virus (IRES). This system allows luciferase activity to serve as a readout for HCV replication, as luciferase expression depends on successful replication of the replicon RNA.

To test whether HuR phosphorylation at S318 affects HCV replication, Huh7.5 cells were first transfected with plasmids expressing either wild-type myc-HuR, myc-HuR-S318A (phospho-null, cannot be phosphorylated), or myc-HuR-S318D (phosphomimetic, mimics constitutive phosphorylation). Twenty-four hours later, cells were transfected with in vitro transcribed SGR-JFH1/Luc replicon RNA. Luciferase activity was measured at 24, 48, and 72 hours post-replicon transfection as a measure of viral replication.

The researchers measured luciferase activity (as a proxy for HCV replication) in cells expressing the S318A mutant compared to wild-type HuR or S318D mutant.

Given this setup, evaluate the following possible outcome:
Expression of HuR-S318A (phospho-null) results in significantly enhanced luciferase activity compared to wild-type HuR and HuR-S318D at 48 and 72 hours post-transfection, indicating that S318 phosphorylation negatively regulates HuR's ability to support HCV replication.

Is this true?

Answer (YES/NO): NO